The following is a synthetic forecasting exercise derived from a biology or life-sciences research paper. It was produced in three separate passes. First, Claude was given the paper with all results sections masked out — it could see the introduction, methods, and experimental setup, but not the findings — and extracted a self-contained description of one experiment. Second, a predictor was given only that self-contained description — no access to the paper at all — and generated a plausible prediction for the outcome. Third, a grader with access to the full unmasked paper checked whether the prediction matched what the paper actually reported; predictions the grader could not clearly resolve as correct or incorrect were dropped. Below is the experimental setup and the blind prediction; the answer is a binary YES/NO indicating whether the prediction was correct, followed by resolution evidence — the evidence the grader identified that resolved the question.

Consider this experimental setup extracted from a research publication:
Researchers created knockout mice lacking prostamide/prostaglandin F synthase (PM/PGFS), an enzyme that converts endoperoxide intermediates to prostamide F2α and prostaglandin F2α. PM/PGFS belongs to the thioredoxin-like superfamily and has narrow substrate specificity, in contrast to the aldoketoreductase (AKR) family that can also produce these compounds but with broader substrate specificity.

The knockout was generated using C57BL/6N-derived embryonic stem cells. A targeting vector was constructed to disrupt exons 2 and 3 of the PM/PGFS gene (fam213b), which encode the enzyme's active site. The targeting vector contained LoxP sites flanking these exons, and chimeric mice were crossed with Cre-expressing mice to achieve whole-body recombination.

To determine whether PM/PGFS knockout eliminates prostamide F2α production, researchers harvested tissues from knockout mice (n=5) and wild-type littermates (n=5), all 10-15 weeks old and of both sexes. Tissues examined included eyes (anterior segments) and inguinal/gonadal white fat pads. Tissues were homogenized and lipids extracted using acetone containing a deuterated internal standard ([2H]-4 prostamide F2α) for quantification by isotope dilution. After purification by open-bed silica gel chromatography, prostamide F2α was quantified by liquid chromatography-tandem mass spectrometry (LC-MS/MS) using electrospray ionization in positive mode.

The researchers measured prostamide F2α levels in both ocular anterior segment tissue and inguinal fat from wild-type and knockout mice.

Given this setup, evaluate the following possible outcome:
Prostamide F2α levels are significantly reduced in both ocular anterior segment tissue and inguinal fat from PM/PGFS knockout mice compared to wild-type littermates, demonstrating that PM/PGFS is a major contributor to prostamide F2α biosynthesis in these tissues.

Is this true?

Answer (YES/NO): NO